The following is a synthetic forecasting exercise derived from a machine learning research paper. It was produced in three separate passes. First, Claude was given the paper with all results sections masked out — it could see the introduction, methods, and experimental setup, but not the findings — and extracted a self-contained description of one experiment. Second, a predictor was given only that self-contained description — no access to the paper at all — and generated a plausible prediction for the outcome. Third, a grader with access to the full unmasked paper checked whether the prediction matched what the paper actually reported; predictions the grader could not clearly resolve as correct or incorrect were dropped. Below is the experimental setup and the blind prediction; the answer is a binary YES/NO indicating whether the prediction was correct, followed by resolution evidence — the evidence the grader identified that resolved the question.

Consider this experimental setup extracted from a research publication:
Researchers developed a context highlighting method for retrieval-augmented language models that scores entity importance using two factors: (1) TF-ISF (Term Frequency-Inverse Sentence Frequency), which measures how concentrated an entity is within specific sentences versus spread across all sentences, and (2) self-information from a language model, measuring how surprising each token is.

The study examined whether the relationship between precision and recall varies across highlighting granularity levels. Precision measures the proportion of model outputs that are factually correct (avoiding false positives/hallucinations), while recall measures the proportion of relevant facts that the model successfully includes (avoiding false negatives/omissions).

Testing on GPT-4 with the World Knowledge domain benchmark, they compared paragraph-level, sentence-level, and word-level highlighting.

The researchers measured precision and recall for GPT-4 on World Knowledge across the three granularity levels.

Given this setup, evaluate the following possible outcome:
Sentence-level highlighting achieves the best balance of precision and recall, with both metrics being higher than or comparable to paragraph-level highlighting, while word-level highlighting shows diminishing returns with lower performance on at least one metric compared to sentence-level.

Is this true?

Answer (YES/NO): NO